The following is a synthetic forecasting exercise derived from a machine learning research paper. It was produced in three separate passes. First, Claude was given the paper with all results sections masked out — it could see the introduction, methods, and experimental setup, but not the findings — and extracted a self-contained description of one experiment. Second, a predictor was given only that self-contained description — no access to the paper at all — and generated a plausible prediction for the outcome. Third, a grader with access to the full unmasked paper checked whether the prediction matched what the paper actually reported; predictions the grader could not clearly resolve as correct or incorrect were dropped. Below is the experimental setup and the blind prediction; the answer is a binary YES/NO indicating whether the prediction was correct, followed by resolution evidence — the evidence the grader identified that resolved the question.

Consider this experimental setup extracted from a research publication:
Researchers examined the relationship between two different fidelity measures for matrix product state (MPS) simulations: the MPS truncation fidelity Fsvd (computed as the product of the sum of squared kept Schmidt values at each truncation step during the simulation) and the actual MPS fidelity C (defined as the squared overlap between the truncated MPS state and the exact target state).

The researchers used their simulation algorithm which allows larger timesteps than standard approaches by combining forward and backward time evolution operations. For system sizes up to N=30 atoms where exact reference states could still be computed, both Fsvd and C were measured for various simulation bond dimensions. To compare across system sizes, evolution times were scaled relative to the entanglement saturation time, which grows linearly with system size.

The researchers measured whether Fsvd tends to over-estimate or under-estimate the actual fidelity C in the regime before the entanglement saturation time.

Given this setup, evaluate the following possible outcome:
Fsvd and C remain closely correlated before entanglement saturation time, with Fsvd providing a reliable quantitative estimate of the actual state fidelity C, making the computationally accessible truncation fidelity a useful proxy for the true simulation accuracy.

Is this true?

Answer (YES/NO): YES